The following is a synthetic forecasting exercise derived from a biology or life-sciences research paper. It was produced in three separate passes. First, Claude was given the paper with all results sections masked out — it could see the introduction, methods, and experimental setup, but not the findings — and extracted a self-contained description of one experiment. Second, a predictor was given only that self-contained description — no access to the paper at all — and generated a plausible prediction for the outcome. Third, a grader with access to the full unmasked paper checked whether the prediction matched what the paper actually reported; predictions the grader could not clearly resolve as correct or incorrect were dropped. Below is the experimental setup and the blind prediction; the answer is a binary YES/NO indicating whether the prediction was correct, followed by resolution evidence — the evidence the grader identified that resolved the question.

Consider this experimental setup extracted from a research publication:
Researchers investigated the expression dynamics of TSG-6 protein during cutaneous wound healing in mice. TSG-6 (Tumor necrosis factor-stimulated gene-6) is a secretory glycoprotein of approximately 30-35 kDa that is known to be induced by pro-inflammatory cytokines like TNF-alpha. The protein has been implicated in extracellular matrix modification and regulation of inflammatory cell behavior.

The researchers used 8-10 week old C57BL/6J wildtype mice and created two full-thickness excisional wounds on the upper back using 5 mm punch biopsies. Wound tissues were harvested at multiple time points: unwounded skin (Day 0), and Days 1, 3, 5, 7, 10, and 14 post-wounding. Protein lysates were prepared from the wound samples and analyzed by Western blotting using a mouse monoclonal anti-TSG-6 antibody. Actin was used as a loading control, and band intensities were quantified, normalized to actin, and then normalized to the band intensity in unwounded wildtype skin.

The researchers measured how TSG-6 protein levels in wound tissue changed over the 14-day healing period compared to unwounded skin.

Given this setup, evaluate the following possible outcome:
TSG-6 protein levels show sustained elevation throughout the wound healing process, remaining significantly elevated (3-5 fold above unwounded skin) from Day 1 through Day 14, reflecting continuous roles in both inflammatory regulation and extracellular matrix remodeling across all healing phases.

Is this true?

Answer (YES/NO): NO